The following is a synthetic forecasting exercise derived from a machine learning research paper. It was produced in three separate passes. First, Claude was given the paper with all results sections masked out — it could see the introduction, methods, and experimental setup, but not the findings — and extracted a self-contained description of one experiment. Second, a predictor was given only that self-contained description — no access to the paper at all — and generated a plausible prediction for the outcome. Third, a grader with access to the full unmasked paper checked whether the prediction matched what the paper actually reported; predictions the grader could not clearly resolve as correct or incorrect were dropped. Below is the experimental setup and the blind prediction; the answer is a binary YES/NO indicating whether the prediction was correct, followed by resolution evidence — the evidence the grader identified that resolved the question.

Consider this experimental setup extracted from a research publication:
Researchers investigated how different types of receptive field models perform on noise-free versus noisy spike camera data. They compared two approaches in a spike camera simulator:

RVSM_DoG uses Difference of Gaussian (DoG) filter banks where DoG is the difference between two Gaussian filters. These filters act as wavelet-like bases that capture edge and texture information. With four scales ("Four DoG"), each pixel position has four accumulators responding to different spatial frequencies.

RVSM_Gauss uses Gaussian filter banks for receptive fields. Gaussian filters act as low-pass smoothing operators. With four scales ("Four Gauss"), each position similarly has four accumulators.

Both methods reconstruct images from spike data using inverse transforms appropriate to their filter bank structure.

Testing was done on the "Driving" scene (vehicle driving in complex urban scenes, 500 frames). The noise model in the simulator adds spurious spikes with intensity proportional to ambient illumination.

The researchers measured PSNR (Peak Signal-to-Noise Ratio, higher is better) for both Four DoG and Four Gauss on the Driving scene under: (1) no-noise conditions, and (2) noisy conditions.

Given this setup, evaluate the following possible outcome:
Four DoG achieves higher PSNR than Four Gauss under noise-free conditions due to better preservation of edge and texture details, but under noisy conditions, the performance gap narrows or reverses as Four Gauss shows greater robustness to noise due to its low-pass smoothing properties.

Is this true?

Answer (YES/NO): NO